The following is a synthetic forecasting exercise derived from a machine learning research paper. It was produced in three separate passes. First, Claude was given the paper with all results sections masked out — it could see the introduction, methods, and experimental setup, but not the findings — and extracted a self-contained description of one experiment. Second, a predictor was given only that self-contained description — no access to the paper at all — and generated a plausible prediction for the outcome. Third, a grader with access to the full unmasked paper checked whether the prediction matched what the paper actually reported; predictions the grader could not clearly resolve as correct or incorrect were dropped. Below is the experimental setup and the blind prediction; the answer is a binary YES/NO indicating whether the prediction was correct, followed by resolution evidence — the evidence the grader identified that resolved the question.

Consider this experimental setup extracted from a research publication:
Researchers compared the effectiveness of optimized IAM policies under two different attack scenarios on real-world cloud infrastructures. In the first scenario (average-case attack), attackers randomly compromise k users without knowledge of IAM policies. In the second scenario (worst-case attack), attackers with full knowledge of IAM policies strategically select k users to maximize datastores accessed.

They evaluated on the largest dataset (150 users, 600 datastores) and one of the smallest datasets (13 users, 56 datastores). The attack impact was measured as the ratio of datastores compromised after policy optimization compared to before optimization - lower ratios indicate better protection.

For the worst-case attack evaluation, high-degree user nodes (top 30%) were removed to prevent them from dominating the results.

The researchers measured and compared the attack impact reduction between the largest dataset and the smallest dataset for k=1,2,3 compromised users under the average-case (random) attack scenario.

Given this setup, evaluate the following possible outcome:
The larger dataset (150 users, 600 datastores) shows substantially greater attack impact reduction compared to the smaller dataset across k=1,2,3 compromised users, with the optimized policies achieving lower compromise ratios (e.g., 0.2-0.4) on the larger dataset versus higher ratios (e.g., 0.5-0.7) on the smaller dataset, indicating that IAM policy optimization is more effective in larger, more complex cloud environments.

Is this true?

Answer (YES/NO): NO